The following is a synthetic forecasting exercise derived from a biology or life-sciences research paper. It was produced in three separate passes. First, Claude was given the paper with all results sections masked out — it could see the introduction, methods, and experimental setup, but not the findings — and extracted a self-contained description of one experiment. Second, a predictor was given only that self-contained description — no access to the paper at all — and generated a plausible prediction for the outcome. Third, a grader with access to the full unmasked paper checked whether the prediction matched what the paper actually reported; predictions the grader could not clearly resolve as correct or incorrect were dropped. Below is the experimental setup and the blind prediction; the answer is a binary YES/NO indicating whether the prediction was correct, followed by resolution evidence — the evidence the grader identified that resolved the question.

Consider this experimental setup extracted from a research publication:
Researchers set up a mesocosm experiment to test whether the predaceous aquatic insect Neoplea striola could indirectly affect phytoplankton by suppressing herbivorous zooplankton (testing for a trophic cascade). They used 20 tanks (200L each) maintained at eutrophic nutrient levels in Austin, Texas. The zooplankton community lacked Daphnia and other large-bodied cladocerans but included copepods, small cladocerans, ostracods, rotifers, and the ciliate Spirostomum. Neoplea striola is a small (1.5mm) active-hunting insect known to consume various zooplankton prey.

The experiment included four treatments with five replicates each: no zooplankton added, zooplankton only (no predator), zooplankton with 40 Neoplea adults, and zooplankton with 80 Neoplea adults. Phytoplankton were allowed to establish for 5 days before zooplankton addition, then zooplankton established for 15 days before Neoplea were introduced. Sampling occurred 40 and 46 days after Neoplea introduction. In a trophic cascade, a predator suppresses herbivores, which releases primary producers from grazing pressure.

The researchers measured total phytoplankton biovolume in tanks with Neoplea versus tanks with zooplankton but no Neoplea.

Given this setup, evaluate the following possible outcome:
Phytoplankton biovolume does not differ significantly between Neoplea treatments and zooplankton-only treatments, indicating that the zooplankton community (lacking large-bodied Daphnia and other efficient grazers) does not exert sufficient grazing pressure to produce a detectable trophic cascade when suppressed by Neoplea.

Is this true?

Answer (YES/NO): NO